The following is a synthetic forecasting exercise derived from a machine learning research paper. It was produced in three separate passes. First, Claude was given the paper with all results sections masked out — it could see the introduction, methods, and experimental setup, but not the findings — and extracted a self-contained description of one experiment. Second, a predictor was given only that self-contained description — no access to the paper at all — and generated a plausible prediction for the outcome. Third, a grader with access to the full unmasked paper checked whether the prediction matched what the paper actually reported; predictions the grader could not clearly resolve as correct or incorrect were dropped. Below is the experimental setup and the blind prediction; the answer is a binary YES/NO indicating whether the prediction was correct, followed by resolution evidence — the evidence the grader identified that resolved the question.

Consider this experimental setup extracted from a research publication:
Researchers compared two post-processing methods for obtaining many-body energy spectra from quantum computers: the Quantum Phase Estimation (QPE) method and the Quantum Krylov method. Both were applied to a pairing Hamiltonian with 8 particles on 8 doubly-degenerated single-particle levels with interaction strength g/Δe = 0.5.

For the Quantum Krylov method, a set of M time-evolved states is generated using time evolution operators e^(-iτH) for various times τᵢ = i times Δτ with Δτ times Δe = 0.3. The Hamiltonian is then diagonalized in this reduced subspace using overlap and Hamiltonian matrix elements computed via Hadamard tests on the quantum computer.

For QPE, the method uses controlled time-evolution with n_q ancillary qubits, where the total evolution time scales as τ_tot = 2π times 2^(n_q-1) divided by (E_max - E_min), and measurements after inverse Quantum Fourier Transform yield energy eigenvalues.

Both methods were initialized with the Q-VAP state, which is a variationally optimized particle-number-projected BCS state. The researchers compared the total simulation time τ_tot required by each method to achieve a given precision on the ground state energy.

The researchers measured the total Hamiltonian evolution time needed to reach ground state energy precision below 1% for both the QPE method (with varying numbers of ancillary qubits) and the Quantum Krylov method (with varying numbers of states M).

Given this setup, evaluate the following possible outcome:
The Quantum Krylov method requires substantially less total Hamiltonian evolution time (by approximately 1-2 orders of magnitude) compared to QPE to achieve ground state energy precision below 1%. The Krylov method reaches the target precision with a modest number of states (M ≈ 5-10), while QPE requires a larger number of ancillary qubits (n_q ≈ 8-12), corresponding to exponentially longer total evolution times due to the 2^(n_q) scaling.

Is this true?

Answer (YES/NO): YES